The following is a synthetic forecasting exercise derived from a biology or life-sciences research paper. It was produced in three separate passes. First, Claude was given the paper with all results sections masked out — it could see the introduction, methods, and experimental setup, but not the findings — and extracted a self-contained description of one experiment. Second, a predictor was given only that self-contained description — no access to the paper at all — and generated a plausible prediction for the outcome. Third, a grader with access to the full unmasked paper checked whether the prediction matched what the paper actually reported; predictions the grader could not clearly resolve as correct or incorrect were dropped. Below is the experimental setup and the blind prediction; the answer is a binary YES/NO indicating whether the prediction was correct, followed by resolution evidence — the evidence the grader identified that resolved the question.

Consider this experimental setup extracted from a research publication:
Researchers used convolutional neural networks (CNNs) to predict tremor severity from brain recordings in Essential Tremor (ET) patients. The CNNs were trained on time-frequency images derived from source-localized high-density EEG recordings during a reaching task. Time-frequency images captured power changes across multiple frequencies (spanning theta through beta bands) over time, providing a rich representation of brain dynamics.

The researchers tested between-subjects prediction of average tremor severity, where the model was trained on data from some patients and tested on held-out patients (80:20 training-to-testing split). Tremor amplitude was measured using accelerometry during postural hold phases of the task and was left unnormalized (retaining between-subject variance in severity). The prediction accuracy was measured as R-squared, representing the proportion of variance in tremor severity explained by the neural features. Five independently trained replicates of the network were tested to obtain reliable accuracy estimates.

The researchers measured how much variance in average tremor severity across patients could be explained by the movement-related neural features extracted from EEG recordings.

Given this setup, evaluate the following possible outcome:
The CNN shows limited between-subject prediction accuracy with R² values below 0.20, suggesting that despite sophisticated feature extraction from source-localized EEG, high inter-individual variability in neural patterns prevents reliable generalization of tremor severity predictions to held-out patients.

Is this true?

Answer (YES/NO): NO